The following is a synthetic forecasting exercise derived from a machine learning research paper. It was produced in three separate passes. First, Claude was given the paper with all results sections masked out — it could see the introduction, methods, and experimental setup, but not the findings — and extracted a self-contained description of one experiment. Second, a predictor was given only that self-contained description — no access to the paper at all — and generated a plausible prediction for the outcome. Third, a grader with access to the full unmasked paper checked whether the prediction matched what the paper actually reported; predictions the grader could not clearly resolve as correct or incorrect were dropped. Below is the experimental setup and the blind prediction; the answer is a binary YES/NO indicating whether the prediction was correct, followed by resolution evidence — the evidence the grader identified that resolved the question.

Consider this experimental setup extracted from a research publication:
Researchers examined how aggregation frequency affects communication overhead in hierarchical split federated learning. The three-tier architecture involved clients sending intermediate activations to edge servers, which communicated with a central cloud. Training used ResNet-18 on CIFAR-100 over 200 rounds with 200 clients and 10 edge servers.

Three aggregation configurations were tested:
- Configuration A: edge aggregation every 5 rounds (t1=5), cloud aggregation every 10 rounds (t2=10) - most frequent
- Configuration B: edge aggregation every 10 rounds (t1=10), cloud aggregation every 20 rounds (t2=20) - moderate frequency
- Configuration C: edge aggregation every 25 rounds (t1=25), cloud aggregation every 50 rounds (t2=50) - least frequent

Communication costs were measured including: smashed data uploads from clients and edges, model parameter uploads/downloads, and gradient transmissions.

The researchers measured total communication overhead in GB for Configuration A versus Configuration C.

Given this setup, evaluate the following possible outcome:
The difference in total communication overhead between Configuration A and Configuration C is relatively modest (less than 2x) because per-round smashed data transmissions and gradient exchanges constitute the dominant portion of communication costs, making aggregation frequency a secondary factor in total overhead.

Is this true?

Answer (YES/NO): YES